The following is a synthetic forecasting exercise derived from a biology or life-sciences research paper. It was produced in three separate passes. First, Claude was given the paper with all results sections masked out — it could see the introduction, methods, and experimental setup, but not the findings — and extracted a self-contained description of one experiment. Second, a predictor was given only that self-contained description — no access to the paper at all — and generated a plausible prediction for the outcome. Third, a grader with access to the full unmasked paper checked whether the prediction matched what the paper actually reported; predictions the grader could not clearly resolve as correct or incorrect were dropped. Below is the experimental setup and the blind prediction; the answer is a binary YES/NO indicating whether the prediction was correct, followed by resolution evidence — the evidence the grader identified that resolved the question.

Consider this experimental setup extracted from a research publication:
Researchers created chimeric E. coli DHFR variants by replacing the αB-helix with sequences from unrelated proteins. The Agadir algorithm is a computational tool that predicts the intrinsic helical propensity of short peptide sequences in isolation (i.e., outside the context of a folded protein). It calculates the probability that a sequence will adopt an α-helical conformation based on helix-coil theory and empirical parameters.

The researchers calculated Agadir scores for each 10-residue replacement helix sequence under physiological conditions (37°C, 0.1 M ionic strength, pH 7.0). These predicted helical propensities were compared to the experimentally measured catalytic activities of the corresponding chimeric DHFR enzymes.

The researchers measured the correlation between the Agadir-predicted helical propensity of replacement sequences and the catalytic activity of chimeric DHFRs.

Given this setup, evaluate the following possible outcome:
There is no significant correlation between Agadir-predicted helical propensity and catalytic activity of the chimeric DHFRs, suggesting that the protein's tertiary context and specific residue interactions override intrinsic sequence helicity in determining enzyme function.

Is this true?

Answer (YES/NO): YES